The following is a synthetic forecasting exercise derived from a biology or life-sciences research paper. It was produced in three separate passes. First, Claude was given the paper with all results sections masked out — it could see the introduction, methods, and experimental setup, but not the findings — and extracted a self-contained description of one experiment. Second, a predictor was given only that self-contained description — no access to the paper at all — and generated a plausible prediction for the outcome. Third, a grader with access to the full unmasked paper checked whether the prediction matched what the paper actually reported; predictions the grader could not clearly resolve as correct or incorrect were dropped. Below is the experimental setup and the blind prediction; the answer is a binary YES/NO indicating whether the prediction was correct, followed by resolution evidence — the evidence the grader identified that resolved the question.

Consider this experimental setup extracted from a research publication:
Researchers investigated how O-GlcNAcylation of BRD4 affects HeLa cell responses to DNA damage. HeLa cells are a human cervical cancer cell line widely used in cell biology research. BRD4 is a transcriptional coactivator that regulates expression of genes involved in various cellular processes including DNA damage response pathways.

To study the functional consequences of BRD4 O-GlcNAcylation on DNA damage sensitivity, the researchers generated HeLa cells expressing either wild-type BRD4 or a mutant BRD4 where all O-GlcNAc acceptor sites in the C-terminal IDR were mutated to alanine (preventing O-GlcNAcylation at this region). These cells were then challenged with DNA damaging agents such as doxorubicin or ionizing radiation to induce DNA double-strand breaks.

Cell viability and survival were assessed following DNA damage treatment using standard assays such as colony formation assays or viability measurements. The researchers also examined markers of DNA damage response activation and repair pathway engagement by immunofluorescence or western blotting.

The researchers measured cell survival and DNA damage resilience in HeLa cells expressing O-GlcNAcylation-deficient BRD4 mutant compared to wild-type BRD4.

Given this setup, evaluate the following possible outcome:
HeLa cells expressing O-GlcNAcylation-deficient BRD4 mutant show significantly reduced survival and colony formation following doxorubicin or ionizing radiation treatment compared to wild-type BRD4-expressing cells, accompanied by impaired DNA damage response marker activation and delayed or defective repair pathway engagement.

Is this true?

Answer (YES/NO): NO